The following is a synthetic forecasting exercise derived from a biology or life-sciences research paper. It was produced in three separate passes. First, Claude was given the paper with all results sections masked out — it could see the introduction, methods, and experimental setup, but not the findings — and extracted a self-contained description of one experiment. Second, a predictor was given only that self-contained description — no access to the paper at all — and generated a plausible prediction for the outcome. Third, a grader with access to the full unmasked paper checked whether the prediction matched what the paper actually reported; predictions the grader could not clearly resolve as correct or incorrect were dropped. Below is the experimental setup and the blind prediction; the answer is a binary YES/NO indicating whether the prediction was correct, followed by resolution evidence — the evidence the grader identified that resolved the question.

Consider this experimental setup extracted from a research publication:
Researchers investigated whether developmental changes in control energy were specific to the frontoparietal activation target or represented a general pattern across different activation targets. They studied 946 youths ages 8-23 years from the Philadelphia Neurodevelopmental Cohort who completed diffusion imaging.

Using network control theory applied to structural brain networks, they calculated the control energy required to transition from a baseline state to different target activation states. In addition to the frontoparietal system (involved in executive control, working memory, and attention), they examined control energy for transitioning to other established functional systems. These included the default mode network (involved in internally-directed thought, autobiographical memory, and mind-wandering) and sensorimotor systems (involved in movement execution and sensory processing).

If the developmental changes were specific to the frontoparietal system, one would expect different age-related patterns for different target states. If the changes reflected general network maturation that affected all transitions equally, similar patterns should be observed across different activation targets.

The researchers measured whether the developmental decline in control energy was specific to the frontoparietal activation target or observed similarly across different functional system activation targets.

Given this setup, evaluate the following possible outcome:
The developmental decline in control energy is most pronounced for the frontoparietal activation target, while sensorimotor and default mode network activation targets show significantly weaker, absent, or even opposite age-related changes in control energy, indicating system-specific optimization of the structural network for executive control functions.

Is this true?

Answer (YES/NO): YES